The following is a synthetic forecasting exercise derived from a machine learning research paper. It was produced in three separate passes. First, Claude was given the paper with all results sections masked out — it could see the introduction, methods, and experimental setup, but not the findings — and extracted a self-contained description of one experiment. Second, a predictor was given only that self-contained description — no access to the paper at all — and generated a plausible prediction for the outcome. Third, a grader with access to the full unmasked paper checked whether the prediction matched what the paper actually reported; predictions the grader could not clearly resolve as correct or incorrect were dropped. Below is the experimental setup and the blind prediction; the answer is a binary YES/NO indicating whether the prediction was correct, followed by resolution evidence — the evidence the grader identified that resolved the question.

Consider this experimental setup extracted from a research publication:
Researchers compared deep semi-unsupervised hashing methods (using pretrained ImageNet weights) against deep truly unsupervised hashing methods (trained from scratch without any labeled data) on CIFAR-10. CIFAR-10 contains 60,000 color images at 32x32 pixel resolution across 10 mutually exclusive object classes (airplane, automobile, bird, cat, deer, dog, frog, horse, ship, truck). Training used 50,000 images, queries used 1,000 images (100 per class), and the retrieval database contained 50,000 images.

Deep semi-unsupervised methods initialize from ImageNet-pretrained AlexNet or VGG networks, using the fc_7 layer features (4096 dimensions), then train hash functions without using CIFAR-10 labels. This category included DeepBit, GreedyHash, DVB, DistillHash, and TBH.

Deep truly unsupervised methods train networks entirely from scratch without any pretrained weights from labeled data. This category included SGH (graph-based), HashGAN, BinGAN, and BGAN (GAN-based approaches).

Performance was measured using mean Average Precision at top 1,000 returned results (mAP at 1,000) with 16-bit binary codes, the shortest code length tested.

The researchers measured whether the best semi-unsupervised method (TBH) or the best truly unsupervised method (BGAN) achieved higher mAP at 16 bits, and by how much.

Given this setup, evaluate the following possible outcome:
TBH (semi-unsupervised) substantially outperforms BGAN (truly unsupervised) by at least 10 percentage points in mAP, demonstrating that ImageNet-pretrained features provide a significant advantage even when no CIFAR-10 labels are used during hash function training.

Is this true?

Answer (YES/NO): NO